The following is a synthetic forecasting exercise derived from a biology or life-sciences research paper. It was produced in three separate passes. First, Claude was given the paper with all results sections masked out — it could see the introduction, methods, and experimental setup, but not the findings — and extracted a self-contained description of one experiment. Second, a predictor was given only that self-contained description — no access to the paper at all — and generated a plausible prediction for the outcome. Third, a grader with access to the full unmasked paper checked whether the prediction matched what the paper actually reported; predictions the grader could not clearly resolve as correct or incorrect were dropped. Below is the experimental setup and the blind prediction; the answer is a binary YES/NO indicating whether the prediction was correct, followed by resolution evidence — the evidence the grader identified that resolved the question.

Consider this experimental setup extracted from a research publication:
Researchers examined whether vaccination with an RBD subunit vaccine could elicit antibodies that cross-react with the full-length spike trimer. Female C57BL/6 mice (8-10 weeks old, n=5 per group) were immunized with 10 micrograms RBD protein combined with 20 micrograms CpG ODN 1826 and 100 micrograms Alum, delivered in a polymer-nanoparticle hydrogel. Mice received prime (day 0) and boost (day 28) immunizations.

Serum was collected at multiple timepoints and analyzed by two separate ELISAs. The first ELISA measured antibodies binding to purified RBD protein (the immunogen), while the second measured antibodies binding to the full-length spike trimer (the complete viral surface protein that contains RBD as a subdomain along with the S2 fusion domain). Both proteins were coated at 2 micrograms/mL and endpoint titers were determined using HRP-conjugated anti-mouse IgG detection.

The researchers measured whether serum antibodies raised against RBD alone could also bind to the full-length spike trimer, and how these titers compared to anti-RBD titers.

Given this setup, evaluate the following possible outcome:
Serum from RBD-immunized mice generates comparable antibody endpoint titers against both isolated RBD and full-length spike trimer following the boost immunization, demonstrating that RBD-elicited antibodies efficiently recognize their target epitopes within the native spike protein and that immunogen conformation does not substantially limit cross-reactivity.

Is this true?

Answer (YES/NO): NO